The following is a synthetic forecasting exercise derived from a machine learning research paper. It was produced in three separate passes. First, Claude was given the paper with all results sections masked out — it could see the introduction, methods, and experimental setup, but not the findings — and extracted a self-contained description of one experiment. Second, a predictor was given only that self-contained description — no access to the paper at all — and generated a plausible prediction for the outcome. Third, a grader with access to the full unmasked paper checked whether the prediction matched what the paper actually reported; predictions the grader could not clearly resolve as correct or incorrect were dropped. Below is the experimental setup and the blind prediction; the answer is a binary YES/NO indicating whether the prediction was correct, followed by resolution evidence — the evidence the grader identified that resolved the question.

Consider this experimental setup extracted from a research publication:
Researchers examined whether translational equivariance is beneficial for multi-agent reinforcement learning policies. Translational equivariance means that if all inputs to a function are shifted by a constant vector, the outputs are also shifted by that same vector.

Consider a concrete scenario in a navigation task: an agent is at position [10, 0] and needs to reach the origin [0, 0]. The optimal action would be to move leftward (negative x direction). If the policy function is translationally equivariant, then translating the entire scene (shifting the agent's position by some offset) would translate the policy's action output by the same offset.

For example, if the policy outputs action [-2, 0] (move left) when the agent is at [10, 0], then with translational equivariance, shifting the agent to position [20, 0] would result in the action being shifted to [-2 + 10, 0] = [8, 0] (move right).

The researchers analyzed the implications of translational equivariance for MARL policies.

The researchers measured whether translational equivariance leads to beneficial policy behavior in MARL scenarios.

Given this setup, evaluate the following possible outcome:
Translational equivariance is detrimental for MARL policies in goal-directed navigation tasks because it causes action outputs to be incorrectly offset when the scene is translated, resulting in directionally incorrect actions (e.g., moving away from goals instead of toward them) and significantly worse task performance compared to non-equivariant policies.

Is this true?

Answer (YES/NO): YES